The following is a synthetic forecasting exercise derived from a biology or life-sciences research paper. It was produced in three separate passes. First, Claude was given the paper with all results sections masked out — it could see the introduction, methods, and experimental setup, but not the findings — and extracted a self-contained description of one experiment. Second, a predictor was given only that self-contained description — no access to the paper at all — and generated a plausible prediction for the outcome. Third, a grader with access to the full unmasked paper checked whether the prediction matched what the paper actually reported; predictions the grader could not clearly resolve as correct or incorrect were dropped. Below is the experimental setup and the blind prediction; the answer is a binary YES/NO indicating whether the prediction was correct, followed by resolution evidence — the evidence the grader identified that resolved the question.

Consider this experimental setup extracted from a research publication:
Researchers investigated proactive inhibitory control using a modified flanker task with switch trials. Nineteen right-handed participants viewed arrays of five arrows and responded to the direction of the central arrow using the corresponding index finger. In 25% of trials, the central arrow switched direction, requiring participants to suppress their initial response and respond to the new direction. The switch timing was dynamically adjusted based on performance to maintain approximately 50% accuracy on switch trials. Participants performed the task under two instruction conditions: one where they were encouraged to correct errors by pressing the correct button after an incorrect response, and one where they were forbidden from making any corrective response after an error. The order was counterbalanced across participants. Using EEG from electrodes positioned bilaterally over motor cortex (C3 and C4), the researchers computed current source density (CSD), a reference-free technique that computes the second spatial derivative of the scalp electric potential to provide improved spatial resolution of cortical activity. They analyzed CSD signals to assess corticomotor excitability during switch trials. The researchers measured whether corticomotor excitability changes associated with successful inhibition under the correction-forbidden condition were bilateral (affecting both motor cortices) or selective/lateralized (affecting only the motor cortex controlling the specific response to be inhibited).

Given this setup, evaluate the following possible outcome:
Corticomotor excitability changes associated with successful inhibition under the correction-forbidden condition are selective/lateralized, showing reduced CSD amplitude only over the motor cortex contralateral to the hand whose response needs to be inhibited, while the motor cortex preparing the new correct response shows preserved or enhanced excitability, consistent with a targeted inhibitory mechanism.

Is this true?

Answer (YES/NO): NO